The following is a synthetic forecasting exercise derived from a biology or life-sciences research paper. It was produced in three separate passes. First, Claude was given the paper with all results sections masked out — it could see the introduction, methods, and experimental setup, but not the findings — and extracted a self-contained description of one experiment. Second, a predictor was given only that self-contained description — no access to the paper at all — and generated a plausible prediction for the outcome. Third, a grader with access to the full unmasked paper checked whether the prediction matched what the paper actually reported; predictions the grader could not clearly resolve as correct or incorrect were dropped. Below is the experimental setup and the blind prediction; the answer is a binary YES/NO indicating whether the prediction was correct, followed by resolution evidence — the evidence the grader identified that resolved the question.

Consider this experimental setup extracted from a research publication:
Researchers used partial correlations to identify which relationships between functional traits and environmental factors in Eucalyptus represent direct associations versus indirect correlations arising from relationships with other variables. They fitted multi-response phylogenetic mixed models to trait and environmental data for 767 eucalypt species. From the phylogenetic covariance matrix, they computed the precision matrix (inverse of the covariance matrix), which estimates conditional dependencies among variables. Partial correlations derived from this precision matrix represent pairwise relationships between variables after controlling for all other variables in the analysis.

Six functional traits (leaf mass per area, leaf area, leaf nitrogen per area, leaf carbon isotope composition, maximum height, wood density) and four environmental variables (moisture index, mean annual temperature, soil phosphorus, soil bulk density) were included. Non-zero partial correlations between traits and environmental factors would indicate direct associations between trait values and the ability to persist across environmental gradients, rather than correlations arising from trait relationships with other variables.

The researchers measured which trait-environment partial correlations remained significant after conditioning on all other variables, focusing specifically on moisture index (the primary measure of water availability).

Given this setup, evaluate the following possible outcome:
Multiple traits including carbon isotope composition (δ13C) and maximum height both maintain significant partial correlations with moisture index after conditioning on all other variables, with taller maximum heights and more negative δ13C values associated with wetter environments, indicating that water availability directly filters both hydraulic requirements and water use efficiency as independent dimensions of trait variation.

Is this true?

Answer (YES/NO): YES